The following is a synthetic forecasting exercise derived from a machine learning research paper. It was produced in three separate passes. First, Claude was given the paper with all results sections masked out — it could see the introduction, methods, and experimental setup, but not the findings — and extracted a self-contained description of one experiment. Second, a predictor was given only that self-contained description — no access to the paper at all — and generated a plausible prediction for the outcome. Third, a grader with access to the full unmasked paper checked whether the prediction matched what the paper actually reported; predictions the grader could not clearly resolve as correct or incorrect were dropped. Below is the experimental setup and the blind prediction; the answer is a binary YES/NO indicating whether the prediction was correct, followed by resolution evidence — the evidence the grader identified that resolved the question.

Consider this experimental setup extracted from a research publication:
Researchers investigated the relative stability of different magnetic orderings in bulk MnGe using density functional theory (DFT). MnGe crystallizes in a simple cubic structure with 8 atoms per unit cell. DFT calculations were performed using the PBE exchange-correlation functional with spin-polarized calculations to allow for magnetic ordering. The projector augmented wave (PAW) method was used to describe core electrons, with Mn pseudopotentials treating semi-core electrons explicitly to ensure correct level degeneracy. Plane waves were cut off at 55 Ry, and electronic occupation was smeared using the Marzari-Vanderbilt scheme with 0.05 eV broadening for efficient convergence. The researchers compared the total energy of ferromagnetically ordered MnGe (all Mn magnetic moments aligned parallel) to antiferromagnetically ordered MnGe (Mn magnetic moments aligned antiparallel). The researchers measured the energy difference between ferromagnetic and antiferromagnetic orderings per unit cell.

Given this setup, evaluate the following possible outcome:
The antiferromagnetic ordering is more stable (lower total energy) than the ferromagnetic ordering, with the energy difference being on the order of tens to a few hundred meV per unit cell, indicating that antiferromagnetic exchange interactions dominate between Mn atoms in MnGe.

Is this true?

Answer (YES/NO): NO